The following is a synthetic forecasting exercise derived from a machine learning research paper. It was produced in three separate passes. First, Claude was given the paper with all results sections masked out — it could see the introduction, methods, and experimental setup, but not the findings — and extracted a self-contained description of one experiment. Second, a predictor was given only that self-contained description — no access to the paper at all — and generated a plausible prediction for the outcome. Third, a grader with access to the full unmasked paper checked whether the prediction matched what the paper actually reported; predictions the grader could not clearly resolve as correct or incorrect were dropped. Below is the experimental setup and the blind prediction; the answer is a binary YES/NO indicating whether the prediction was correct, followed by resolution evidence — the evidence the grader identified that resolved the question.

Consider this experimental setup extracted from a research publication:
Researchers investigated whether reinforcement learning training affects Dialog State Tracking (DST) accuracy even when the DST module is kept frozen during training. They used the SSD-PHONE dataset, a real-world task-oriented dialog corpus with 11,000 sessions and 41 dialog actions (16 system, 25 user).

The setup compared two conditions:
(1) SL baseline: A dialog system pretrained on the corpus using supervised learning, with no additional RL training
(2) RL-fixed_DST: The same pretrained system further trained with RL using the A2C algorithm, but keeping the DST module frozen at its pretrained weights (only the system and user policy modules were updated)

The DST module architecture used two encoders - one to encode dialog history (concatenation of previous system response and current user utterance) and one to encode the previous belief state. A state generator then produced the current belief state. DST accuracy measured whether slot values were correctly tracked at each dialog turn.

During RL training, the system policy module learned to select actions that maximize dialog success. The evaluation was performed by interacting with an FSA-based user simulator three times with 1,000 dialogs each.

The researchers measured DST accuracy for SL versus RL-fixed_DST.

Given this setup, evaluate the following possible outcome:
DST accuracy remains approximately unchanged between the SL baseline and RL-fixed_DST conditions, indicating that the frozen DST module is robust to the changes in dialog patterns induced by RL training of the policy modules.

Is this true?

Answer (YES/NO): NO